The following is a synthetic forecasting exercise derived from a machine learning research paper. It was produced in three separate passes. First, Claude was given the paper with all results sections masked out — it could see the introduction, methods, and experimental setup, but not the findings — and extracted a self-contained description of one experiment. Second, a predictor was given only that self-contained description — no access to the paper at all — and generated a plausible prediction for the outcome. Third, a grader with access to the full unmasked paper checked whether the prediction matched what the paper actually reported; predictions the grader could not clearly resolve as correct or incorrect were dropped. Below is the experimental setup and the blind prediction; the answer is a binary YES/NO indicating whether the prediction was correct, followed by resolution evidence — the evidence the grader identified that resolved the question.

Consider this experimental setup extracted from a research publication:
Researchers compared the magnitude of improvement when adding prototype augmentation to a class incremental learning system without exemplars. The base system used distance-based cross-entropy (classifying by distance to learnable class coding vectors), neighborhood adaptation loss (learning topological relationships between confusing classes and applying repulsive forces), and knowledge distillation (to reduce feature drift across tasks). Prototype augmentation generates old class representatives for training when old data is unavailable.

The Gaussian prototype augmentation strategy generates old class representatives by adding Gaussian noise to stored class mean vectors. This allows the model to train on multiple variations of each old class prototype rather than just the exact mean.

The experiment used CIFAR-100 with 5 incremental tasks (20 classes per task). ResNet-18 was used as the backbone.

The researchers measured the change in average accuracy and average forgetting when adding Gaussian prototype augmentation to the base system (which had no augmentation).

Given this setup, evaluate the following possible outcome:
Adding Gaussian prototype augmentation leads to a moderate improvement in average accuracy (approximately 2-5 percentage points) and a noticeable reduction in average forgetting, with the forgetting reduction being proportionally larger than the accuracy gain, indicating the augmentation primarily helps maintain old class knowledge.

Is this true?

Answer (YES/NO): NO